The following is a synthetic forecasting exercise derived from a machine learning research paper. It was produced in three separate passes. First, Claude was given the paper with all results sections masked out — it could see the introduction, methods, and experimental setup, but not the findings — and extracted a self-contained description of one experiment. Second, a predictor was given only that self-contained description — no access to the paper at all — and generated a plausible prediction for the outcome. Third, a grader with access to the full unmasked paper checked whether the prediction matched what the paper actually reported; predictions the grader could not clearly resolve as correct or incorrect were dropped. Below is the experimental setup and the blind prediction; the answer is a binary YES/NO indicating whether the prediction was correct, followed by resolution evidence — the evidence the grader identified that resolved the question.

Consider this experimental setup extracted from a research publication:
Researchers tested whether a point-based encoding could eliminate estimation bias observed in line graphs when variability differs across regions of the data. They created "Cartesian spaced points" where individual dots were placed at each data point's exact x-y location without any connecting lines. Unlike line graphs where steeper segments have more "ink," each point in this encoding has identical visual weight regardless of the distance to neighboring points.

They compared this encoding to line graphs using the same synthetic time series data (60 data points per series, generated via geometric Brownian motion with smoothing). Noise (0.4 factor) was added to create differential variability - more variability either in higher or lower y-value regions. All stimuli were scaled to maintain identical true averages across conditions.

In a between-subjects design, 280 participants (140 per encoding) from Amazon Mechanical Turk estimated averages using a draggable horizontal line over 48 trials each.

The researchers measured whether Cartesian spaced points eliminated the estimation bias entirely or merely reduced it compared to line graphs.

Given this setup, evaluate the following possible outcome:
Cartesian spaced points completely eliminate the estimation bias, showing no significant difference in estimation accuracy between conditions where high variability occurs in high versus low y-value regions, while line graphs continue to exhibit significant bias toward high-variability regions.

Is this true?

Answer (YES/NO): NO